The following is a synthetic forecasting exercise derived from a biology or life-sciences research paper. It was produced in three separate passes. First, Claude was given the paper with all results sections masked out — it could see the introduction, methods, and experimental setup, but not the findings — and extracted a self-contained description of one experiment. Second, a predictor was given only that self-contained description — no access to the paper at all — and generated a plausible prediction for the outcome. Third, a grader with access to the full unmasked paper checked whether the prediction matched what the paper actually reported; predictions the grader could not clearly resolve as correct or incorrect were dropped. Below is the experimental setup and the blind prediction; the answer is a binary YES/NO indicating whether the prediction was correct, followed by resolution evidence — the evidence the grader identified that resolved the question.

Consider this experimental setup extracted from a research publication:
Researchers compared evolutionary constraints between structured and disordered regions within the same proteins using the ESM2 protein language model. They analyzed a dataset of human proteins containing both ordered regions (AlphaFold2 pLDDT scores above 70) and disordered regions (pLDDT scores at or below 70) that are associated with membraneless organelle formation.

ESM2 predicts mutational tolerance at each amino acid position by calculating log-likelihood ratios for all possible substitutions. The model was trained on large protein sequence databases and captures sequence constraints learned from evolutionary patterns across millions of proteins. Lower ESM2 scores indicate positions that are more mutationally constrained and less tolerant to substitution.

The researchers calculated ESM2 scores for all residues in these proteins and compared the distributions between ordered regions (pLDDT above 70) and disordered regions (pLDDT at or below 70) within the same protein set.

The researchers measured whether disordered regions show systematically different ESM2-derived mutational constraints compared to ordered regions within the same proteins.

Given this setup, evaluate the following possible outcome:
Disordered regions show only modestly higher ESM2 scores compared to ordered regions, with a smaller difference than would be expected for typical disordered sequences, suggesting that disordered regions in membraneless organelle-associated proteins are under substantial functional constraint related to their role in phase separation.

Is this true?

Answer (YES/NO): NO